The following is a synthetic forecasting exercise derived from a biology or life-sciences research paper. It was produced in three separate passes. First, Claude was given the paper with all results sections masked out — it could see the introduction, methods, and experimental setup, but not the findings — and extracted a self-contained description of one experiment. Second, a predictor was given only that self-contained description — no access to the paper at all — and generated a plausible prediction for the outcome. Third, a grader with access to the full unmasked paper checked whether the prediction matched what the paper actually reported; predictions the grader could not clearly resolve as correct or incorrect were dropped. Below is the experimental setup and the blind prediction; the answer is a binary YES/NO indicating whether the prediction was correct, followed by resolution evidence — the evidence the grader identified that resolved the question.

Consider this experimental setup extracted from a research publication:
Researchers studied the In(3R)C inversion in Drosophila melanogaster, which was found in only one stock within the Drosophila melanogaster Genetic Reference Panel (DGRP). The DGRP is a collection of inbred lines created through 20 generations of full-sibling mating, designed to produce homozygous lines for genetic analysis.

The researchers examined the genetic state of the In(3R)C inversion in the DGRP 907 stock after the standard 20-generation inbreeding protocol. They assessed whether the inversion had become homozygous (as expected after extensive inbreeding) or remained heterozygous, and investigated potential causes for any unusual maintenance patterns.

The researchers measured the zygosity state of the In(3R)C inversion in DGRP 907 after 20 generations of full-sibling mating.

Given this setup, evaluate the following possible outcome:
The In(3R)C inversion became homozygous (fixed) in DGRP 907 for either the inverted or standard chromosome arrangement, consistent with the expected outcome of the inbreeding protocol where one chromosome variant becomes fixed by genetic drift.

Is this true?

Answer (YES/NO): NO